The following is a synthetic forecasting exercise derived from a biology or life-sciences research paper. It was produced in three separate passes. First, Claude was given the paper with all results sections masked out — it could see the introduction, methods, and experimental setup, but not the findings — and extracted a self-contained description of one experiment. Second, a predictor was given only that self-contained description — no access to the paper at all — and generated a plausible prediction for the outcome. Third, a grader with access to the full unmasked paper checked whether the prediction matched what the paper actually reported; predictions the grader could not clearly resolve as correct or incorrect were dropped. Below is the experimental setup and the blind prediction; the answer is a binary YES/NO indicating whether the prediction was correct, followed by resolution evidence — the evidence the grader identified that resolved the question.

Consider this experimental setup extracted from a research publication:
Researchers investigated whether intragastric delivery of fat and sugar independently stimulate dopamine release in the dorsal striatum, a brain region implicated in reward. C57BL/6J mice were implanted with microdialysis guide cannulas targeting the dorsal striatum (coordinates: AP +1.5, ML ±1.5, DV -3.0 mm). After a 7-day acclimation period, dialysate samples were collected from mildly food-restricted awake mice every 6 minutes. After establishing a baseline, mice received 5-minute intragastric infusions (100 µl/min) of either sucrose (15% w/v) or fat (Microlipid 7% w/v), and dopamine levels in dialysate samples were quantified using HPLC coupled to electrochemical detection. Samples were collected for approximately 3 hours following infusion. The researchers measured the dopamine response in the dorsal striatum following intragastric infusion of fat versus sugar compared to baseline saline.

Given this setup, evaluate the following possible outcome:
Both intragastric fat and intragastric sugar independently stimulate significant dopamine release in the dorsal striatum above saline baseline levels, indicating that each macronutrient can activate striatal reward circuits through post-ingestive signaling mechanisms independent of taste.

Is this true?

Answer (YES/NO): YES